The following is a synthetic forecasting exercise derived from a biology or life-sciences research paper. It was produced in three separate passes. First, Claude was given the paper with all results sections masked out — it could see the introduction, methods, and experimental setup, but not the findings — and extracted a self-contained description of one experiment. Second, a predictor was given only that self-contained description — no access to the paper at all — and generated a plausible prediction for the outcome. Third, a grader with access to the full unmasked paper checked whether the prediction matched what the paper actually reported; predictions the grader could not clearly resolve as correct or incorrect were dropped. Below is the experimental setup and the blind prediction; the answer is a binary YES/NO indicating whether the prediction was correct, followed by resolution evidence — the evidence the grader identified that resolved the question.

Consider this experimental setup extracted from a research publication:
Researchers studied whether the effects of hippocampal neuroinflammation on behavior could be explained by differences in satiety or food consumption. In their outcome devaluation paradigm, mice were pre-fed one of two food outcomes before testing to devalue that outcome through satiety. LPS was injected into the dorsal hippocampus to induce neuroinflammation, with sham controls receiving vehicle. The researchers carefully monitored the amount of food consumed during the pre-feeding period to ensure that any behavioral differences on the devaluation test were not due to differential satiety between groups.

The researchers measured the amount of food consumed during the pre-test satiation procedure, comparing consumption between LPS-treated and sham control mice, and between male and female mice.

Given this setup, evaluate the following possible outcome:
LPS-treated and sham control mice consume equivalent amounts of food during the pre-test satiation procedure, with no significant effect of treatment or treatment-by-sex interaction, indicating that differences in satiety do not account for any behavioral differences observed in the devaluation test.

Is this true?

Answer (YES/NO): YES